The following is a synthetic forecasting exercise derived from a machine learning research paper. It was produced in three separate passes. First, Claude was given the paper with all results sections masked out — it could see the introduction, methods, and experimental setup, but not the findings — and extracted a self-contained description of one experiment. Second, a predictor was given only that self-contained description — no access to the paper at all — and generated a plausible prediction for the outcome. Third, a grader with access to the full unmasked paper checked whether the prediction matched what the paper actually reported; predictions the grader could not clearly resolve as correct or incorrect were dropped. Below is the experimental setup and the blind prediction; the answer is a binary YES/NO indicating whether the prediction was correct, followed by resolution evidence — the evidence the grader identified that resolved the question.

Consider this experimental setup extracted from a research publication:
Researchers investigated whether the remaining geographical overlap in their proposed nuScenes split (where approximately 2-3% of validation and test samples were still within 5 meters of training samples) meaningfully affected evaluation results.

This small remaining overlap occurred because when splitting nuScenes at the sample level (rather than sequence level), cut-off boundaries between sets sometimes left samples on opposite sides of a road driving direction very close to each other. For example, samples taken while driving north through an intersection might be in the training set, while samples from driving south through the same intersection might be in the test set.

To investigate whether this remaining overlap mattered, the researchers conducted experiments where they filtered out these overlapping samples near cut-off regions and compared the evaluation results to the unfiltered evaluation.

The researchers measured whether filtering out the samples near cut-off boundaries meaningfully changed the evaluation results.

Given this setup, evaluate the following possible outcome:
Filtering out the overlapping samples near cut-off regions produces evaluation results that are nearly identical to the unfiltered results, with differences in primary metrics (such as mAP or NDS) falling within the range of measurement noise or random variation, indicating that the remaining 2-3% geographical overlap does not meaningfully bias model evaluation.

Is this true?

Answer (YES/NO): YES